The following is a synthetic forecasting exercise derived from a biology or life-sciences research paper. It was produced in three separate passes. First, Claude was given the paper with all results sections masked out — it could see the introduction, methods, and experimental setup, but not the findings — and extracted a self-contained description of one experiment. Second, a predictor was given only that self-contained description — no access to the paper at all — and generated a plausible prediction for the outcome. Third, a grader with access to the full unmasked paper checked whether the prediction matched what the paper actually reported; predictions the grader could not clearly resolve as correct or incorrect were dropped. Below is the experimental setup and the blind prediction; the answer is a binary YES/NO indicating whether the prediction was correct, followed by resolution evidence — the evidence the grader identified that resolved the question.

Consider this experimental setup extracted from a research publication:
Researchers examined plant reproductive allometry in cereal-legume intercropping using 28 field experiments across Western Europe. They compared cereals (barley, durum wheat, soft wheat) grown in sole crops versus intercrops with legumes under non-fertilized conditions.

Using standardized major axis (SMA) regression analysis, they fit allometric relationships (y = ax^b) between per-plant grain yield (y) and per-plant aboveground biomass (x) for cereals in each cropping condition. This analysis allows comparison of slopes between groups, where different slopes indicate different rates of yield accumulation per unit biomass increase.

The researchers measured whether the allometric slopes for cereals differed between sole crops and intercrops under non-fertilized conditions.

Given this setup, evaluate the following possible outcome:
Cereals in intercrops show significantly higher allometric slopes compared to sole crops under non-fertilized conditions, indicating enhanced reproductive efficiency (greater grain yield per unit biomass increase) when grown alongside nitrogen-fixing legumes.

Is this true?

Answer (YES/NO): YES